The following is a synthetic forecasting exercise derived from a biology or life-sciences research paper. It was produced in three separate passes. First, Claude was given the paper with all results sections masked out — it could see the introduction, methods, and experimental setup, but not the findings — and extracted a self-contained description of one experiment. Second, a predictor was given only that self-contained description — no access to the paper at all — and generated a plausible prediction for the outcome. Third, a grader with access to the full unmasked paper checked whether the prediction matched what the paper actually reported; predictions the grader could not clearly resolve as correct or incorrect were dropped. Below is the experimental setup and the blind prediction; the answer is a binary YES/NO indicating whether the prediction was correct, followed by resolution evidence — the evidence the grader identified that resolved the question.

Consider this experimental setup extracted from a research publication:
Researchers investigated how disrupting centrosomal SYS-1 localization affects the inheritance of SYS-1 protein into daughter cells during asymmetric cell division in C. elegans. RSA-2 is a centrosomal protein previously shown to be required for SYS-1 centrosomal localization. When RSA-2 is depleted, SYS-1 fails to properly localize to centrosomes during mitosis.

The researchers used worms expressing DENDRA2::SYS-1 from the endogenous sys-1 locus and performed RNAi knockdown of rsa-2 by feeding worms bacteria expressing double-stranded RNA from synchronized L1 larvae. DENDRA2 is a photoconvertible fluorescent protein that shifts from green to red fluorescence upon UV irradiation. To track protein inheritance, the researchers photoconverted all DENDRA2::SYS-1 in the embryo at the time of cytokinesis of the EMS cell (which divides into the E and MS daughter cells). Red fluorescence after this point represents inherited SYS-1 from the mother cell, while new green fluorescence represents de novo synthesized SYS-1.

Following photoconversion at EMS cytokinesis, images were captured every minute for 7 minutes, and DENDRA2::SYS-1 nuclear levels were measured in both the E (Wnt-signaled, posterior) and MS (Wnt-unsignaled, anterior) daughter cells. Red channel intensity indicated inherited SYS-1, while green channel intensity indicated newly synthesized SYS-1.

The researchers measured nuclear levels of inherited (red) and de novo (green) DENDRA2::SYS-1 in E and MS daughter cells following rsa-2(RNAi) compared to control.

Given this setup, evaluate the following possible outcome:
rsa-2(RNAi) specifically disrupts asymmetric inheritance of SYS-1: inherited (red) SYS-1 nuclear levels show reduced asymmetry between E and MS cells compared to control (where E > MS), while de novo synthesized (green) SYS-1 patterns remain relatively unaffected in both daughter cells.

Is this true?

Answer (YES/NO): NO